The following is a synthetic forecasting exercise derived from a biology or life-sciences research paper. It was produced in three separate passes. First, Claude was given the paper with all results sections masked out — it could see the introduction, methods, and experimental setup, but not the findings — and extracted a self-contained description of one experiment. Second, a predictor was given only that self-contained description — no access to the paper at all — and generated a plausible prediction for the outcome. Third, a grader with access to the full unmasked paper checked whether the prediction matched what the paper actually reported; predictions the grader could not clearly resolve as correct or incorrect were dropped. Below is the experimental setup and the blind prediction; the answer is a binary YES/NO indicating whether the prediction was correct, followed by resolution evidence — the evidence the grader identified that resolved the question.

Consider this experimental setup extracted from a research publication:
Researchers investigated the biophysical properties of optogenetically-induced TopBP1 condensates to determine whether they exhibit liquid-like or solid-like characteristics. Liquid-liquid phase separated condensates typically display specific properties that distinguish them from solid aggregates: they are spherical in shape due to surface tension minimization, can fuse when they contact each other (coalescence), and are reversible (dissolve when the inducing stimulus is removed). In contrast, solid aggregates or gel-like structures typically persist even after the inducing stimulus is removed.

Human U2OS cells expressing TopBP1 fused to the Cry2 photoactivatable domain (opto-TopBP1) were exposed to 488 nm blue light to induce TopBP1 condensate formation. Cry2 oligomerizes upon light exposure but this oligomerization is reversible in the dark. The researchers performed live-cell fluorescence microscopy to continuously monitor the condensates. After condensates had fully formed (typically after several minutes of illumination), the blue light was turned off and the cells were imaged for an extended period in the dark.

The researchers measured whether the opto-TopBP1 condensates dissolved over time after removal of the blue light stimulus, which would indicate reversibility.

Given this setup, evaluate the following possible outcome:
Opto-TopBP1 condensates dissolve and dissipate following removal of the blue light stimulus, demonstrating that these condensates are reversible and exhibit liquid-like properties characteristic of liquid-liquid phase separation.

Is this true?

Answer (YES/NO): YES